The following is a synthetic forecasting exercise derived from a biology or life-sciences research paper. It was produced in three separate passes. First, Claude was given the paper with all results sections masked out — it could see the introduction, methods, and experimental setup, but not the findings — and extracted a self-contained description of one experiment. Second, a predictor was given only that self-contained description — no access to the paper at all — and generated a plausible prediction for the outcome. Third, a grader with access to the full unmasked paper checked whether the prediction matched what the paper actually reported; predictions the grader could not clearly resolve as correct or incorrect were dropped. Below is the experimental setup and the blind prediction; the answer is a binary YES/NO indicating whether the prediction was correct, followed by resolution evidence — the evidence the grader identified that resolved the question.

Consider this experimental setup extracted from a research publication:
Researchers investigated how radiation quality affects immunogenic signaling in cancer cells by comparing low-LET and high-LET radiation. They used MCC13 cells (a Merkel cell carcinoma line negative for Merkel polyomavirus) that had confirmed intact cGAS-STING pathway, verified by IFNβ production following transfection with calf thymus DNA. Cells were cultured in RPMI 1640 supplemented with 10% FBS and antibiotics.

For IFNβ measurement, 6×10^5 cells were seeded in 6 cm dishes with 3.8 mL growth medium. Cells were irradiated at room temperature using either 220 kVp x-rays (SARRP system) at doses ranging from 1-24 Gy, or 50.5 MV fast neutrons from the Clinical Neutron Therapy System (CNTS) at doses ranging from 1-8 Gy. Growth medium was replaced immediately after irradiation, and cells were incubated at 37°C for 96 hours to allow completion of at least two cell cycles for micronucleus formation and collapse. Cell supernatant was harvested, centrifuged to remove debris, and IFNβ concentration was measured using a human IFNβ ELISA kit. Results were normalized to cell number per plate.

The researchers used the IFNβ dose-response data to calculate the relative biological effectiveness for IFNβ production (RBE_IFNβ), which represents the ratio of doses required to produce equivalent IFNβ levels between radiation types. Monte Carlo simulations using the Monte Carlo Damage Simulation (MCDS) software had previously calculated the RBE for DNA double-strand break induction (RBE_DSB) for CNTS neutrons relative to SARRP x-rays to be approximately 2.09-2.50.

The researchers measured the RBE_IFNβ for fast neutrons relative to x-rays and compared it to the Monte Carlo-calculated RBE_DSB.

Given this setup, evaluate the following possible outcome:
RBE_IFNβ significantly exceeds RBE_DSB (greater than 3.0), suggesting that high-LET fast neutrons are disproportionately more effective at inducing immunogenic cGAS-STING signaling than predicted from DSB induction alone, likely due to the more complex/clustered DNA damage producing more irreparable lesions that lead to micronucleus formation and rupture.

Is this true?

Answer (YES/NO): NO